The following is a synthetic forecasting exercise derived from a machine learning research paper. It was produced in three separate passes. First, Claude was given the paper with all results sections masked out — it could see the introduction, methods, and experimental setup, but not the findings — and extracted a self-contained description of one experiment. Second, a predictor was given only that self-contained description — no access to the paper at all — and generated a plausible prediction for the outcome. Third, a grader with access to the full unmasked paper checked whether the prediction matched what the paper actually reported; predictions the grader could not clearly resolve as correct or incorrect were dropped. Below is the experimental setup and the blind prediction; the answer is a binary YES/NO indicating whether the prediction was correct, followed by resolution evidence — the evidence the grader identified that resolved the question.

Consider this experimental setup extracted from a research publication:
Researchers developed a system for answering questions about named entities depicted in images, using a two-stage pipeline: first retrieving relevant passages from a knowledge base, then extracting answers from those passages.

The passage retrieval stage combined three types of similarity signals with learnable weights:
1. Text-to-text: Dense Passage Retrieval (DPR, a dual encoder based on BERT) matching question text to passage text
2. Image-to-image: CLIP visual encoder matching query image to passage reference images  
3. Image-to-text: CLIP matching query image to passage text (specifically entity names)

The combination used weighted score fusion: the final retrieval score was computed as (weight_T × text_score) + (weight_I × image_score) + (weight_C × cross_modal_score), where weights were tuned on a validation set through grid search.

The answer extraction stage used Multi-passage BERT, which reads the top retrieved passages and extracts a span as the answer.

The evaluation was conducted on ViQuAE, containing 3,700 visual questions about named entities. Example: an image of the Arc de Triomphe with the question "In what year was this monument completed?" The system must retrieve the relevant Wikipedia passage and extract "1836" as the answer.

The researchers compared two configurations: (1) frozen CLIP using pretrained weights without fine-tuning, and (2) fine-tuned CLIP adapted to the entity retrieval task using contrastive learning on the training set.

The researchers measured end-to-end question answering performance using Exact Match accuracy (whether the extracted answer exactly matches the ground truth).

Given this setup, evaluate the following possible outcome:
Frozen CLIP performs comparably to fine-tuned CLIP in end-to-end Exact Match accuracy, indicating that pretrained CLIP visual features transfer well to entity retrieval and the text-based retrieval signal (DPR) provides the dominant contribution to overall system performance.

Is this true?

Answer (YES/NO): NO